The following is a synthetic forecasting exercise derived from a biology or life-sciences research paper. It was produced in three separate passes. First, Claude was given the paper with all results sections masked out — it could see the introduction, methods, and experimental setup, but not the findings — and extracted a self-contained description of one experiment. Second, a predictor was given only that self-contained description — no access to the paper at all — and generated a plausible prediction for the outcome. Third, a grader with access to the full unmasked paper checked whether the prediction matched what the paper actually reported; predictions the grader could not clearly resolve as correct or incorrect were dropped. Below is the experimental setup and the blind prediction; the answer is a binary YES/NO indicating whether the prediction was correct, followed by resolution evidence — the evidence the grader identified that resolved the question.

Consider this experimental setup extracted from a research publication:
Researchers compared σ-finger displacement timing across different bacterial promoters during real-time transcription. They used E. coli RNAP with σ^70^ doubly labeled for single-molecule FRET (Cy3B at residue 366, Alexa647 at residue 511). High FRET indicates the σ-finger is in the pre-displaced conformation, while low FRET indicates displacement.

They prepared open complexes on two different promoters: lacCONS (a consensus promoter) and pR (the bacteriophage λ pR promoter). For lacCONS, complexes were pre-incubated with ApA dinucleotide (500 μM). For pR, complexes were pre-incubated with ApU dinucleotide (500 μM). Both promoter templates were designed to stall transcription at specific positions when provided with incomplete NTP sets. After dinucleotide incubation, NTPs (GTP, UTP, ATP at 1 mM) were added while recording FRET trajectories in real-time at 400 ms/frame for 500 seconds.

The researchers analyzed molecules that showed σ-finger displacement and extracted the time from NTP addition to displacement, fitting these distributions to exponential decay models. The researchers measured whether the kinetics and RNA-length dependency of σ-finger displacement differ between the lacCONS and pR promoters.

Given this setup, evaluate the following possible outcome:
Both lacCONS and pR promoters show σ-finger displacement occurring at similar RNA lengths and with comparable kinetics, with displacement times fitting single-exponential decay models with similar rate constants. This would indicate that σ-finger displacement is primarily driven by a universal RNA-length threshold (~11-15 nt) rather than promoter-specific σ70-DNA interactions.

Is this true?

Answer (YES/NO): NO